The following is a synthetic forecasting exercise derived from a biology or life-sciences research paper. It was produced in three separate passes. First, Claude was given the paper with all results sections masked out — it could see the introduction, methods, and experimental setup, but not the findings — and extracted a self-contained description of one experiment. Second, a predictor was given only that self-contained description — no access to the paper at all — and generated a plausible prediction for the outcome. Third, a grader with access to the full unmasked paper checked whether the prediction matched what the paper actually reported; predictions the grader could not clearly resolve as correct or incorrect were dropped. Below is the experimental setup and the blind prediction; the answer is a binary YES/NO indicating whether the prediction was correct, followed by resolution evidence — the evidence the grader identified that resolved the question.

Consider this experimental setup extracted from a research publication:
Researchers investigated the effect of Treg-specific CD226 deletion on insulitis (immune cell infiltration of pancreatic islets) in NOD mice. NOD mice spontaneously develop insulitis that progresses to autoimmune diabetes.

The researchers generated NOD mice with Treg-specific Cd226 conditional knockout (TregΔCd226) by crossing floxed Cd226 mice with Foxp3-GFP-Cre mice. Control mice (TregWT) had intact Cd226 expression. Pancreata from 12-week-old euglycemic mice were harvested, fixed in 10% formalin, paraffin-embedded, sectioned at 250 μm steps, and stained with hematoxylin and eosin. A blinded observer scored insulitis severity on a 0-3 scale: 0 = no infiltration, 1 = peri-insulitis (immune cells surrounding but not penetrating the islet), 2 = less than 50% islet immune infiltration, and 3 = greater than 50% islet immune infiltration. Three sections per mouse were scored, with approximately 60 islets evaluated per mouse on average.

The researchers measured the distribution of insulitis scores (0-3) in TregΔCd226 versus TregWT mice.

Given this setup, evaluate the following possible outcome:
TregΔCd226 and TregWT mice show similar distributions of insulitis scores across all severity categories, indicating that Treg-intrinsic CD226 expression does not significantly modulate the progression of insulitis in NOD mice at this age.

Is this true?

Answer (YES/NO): NO